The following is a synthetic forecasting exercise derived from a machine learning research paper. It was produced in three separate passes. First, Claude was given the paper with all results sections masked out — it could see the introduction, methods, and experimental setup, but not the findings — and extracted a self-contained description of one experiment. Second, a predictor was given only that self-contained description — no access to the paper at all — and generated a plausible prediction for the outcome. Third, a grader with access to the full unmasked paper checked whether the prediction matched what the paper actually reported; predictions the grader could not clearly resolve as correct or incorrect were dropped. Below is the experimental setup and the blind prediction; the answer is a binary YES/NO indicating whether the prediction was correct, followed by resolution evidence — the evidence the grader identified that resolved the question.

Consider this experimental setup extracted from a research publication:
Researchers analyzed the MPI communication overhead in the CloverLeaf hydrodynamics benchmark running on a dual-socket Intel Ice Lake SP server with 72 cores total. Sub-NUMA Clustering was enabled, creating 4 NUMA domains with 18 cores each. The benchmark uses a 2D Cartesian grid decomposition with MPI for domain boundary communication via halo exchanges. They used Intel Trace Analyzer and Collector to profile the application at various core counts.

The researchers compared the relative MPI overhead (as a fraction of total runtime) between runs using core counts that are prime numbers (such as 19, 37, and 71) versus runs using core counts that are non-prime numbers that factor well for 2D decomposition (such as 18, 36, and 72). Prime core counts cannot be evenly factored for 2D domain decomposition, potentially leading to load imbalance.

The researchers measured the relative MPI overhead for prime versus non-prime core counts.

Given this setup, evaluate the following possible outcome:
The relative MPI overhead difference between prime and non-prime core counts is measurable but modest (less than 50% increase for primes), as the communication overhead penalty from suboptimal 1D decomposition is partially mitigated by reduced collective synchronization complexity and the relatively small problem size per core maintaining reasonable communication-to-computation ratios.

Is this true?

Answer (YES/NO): NO